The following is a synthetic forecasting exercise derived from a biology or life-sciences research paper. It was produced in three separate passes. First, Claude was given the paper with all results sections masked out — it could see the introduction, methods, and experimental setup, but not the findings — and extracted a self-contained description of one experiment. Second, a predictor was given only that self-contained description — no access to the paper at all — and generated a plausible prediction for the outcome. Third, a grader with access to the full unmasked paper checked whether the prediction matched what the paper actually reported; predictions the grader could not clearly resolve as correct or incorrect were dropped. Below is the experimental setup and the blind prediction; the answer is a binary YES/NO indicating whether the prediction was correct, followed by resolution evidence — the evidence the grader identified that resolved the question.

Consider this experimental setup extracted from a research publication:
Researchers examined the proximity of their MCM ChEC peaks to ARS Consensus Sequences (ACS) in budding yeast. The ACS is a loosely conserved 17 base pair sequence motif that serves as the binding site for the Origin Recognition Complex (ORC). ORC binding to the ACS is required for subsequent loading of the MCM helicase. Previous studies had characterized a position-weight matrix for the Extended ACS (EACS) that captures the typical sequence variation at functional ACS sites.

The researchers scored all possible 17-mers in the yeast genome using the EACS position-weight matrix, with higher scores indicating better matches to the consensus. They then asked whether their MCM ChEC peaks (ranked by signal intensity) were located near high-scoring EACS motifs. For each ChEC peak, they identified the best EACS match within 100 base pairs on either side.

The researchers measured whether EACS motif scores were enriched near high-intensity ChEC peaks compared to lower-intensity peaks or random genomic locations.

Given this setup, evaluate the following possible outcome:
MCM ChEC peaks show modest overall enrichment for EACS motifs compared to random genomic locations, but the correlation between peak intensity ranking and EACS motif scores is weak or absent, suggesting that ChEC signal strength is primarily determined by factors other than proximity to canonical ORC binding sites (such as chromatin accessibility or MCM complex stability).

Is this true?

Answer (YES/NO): NO